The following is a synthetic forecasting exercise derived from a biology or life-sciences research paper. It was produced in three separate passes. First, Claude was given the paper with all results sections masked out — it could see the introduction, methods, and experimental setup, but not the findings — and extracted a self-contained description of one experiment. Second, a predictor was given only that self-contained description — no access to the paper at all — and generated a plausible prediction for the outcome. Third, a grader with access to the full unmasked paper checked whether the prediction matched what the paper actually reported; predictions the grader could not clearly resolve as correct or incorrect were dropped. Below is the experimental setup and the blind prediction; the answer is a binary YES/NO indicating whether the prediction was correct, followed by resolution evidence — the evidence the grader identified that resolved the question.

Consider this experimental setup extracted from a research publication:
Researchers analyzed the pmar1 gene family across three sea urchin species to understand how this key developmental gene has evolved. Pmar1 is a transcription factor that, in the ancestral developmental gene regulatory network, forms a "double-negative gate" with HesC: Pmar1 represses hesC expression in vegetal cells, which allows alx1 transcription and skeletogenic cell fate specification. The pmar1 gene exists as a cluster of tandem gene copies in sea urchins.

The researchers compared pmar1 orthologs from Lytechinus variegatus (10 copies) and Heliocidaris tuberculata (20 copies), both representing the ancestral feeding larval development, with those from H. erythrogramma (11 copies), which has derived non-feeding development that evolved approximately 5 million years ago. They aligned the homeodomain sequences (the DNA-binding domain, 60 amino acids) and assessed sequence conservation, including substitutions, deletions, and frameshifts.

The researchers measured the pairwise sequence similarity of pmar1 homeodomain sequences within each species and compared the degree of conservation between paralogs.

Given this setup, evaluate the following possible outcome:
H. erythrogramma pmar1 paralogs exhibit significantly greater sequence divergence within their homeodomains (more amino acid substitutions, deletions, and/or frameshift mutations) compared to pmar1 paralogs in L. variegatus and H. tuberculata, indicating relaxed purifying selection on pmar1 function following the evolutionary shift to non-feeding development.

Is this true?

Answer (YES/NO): YES